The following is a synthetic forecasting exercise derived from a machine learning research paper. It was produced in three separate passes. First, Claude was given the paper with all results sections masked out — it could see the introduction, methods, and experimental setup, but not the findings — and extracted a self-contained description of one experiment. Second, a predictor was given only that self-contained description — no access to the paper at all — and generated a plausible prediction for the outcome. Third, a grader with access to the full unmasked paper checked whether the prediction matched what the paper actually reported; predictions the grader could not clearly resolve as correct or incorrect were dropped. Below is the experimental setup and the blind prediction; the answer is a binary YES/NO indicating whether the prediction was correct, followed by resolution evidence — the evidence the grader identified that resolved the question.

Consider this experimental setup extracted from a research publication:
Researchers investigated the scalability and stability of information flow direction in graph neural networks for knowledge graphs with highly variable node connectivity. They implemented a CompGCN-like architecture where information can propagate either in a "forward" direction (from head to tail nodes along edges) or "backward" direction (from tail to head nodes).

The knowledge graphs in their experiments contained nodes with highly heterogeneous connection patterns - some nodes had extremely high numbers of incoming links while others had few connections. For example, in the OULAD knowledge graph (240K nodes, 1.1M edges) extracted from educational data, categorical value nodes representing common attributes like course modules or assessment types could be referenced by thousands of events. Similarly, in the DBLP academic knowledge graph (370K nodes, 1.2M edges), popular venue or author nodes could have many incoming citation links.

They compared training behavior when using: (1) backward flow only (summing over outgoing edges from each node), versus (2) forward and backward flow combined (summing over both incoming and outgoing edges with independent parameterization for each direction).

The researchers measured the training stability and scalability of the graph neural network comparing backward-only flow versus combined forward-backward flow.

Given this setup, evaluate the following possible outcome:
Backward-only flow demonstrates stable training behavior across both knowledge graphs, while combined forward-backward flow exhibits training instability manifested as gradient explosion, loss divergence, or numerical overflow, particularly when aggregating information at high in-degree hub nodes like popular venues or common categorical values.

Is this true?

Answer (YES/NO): NO